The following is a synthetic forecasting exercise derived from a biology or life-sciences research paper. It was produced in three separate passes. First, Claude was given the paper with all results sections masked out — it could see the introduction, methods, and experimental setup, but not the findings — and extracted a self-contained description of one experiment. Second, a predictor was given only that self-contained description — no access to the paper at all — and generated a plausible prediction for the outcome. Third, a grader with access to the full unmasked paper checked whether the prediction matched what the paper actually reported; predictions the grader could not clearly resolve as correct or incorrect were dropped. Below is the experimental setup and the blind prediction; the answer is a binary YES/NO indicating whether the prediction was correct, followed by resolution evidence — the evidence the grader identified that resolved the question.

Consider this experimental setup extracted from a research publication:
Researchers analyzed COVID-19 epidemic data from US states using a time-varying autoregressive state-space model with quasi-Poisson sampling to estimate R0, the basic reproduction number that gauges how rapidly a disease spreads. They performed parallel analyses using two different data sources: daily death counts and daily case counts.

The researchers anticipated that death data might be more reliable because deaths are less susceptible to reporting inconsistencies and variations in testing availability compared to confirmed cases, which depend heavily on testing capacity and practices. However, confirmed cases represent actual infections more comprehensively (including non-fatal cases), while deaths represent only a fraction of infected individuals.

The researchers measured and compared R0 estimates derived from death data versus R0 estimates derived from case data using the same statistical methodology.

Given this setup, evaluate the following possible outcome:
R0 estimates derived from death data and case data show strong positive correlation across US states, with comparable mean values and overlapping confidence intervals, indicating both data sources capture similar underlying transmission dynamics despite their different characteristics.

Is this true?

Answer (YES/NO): NO